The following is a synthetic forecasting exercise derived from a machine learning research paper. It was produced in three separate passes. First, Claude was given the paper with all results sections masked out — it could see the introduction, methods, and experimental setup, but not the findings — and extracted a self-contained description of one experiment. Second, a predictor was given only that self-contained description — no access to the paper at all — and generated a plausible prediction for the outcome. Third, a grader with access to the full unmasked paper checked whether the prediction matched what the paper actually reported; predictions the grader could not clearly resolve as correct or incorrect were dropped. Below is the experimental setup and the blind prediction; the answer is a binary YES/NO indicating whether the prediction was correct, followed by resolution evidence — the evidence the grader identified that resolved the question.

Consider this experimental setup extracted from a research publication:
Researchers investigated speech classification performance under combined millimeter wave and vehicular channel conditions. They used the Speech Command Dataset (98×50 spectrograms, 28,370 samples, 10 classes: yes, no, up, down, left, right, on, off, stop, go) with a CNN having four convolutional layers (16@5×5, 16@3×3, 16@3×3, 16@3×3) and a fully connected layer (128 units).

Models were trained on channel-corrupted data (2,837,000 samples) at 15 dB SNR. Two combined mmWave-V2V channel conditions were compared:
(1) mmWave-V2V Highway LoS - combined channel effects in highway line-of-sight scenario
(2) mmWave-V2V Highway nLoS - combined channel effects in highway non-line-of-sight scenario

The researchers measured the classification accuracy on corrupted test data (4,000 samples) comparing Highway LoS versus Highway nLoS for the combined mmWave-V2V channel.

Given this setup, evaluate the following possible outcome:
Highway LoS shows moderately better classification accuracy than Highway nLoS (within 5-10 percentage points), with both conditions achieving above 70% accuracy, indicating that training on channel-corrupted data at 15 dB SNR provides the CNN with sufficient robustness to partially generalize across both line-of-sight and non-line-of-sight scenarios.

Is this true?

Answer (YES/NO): NO